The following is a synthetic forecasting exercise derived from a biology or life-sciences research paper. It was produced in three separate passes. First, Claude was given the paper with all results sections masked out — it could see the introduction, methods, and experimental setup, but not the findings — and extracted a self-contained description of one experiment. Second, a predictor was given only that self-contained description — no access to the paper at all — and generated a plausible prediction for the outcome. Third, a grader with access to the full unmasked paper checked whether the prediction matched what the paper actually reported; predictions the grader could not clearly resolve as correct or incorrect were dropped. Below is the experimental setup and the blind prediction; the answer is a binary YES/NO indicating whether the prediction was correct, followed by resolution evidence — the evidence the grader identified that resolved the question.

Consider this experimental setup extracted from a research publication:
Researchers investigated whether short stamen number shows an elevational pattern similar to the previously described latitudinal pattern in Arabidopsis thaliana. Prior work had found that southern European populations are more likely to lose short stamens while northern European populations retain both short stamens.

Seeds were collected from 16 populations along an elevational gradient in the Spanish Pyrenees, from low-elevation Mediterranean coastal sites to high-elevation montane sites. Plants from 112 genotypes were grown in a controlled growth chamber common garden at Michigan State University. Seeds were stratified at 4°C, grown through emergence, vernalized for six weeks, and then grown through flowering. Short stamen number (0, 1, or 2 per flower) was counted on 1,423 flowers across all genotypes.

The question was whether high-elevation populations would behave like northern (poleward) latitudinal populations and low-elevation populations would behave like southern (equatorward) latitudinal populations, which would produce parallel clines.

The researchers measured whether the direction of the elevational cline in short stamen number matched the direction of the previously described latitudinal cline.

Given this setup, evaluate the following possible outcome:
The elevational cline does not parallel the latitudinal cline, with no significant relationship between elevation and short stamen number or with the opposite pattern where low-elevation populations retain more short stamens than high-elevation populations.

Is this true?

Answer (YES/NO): NO